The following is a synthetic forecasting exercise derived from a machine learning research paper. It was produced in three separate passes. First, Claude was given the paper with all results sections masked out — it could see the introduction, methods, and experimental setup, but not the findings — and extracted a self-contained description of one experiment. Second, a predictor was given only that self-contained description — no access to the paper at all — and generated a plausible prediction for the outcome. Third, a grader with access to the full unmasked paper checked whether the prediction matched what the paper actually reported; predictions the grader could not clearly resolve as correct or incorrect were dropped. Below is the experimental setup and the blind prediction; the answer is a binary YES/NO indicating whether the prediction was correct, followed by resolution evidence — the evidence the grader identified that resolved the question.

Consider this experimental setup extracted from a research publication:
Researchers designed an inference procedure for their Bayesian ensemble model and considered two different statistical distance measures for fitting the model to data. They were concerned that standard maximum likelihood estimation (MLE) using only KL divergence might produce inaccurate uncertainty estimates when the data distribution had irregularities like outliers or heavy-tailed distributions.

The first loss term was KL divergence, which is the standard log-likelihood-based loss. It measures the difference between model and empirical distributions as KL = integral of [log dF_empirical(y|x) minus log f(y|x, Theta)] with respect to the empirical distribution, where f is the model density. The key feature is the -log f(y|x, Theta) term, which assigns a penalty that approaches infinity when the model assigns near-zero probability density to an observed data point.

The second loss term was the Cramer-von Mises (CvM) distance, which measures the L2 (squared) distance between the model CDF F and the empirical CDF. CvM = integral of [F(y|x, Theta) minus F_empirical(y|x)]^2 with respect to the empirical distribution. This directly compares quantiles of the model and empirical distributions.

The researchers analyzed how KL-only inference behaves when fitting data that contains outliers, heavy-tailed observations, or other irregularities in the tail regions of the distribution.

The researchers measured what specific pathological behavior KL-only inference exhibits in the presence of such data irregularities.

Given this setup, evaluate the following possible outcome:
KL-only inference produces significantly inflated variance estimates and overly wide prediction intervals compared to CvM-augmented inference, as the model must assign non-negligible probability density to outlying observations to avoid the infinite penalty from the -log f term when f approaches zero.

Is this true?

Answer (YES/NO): YES